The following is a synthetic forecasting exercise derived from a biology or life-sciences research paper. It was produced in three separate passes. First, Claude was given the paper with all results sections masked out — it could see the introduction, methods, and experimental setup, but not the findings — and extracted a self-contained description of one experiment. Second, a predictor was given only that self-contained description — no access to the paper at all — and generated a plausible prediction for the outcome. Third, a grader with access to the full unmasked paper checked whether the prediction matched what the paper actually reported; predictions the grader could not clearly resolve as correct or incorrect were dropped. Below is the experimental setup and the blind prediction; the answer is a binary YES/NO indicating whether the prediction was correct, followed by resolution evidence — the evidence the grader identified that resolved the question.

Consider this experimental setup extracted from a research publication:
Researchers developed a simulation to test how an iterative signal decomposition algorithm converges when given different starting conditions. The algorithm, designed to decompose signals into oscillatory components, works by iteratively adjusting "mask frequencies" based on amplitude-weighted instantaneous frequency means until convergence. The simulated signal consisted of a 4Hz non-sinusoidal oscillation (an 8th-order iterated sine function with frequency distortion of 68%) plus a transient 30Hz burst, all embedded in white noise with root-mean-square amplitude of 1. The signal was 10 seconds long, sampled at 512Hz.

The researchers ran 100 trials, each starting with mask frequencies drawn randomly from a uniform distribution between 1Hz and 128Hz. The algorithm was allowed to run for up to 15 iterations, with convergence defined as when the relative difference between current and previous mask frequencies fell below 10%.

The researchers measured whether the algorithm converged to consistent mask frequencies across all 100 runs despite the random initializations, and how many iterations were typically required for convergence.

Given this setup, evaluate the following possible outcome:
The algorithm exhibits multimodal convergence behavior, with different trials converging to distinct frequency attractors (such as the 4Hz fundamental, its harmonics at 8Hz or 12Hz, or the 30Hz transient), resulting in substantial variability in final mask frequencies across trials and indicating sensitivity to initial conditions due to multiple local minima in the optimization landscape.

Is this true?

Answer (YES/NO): NO